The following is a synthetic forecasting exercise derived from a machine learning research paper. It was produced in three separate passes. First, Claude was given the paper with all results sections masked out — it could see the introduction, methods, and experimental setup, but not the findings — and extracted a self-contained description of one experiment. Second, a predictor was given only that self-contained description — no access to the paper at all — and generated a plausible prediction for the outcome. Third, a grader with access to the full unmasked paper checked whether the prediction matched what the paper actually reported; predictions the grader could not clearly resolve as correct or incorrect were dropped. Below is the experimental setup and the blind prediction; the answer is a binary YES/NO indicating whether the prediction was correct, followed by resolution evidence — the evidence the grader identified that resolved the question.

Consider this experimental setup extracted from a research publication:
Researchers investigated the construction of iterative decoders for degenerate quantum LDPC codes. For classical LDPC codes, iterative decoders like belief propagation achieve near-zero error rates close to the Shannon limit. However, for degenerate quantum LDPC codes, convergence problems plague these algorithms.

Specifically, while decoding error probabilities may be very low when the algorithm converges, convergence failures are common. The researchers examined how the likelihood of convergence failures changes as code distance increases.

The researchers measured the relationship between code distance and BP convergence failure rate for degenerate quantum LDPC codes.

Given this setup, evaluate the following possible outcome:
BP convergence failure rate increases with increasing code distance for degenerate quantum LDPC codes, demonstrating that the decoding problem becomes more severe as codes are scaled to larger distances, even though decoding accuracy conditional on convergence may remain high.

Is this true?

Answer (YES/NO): YES